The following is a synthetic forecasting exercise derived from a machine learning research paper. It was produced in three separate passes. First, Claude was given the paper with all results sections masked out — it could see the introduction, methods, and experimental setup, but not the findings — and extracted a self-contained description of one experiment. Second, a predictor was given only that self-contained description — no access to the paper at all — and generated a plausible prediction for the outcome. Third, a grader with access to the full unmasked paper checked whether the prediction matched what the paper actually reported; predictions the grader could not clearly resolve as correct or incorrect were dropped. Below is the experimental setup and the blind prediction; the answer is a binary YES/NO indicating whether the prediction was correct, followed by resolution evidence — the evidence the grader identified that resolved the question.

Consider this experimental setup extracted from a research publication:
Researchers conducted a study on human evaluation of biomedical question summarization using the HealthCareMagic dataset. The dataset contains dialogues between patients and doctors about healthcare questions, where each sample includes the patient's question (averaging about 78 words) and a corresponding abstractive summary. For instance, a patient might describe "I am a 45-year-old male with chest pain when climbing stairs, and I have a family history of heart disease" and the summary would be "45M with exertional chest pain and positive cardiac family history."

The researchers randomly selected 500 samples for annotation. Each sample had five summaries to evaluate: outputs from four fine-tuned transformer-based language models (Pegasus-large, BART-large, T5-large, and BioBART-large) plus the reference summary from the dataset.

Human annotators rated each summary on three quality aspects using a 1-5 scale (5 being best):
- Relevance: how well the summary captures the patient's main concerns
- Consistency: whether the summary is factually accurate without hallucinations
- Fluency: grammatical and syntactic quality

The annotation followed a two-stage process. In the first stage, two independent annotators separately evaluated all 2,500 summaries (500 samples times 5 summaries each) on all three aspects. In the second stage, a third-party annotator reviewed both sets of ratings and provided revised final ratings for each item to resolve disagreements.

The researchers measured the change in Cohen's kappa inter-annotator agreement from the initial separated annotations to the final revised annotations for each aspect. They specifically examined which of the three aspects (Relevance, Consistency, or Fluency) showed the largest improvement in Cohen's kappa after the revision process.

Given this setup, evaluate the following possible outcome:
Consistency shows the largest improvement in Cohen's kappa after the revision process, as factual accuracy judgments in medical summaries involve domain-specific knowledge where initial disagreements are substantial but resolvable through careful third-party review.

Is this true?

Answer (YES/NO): NO